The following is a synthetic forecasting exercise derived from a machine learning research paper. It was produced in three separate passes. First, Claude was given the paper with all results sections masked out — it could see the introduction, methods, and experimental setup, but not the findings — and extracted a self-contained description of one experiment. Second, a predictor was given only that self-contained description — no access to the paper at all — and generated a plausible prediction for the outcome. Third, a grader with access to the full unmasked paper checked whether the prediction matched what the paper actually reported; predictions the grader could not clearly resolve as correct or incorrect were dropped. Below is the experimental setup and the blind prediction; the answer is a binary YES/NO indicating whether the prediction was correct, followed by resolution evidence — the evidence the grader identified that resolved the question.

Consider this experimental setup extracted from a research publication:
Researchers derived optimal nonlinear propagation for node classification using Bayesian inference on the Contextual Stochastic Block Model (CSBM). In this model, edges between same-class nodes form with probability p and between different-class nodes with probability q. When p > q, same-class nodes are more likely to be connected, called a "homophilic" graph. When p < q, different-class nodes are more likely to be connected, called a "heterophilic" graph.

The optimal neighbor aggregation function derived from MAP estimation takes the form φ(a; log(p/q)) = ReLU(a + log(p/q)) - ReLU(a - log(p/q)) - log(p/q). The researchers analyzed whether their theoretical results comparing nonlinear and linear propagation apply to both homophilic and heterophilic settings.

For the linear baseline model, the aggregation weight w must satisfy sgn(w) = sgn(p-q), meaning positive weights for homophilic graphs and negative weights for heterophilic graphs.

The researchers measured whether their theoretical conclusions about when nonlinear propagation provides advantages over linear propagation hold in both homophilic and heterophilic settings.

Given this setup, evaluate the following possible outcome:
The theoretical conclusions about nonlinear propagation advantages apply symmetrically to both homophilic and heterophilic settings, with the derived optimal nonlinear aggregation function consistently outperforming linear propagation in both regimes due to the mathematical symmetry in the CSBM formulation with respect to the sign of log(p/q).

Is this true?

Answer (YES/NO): NO